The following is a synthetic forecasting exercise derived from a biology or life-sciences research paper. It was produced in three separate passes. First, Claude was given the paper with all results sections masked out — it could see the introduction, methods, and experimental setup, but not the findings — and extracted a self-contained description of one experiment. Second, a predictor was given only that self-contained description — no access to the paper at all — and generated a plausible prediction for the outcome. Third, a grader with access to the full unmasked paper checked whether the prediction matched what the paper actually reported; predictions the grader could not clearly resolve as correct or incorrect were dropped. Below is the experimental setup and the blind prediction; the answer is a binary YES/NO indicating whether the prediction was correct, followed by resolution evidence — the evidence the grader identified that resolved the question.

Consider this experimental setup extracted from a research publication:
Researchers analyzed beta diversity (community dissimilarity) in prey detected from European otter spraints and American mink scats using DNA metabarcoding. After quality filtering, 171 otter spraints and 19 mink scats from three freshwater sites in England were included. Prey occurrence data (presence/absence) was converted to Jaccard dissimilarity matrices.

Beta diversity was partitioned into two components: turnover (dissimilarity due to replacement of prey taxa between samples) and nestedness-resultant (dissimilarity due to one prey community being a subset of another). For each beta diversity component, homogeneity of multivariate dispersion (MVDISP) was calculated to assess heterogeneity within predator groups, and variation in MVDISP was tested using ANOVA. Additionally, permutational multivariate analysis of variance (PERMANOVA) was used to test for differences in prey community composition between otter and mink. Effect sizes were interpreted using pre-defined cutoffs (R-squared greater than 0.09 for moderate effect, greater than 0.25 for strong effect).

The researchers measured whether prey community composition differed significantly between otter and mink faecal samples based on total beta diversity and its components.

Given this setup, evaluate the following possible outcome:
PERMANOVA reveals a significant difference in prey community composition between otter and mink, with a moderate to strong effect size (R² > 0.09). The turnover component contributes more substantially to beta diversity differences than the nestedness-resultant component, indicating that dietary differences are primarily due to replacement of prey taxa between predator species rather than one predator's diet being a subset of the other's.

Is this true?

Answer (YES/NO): NO